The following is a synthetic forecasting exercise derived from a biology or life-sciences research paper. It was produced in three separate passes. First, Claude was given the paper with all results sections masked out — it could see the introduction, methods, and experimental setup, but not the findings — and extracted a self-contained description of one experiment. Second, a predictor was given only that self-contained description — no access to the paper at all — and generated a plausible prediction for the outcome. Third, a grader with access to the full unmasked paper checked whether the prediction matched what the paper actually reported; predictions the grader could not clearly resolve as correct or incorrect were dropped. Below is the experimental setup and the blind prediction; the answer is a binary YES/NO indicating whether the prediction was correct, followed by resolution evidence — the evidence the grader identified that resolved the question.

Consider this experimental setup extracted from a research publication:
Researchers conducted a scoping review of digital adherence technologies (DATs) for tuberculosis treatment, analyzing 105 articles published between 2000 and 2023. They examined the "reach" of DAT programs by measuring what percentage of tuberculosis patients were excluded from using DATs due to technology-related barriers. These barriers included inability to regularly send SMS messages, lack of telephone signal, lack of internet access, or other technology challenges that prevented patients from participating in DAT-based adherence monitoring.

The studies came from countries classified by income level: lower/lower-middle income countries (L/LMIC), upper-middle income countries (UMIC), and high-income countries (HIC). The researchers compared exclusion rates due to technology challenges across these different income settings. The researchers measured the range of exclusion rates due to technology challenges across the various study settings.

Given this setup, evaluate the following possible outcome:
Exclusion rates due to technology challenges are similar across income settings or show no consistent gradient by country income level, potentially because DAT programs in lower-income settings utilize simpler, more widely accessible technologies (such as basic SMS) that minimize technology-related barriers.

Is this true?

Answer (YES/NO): NO